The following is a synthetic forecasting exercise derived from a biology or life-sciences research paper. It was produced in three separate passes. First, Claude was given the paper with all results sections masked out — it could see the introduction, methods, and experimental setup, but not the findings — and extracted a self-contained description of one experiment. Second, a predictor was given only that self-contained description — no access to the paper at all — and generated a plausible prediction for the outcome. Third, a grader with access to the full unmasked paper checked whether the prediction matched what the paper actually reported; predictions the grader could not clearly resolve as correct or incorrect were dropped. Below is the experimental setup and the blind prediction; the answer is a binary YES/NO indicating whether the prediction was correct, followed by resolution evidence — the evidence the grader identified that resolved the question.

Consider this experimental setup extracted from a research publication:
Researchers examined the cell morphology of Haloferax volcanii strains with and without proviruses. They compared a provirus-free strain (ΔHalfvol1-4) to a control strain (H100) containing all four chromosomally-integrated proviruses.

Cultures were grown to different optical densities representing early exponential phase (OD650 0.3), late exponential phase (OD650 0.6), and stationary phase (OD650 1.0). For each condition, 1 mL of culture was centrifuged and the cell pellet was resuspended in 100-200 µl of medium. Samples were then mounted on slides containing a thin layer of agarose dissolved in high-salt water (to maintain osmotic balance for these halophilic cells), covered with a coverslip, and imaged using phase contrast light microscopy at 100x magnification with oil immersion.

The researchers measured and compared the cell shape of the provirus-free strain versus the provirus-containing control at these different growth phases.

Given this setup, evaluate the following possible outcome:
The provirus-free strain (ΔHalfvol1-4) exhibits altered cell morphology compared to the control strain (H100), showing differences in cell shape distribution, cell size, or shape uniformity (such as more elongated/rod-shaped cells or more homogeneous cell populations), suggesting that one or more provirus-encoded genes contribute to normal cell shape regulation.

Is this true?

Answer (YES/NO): YES